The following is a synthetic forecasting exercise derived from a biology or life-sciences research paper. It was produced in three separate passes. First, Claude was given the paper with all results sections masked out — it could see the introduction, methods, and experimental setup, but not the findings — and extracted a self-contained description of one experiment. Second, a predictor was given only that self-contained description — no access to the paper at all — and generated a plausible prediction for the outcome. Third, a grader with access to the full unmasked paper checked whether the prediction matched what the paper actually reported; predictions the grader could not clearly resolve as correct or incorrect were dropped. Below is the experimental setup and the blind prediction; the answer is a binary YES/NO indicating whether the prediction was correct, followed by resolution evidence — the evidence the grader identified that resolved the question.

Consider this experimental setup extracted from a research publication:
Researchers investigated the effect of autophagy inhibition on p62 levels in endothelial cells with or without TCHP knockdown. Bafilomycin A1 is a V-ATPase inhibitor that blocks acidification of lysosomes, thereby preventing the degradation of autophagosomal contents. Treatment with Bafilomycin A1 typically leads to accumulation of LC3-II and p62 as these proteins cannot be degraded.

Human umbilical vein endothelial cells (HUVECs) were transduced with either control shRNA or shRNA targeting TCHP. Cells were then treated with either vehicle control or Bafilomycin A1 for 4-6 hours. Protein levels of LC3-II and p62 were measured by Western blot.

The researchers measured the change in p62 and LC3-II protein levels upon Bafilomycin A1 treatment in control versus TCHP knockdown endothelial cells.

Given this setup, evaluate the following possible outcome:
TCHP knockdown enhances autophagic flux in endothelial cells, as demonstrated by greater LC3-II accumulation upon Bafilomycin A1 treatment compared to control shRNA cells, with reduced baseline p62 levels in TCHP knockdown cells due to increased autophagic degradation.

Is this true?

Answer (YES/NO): NO